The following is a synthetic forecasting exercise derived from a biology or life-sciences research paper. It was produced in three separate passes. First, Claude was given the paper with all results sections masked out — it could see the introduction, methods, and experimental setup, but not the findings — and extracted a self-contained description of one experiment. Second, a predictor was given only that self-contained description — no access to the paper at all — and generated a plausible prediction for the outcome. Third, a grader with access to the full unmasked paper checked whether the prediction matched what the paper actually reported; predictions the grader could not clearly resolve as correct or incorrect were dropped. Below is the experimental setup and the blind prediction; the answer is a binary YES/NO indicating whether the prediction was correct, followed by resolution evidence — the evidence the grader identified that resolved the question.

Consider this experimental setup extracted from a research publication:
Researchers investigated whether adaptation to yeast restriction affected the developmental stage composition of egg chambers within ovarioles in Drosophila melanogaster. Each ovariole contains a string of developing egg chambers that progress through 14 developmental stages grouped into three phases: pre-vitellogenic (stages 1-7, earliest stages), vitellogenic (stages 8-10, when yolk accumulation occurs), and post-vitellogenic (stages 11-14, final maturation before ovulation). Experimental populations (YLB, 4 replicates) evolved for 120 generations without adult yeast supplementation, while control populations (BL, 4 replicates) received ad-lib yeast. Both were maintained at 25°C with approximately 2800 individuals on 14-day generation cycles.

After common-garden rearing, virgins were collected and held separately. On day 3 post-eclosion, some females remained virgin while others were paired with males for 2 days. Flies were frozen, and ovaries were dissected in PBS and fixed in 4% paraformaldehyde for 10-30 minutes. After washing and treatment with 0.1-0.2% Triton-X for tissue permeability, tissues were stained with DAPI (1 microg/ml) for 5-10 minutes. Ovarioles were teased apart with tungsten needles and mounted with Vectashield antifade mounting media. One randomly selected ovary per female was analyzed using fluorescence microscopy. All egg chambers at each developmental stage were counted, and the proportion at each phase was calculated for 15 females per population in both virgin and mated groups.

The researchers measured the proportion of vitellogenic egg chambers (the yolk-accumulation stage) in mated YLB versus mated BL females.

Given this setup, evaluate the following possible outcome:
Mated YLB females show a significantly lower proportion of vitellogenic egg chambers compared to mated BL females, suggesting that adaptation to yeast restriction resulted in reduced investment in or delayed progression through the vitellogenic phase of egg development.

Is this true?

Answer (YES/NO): NO